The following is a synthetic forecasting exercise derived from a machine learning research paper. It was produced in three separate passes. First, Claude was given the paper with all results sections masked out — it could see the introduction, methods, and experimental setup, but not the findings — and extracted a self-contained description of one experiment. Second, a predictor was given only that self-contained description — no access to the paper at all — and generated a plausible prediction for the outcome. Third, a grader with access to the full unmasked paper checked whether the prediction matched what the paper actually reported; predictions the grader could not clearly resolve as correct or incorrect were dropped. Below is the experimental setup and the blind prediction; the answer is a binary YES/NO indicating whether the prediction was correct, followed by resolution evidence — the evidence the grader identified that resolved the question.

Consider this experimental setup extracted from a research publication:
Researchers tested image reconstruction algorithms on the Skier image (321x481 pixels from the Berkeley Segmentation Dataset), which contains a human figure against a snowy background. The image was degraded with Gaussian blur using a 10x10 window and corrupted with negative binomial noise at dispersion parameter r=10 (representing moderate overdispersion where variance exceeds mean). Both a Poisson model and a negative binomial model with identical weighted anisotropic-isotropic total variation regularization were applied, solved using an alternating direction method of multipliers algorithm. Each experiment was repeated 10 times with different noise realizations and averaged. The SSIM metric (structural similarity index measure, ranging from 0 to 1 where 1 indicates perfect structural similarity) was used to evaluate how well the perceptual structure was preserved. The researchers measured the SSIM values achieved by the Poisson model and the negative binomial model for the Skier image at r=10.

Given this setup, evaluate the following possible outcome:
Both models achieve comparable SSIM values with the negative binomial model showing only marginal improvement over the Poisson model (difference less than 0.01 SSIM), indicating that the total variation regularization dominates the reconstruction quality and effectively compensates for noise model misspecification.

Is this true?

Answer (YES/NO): NO